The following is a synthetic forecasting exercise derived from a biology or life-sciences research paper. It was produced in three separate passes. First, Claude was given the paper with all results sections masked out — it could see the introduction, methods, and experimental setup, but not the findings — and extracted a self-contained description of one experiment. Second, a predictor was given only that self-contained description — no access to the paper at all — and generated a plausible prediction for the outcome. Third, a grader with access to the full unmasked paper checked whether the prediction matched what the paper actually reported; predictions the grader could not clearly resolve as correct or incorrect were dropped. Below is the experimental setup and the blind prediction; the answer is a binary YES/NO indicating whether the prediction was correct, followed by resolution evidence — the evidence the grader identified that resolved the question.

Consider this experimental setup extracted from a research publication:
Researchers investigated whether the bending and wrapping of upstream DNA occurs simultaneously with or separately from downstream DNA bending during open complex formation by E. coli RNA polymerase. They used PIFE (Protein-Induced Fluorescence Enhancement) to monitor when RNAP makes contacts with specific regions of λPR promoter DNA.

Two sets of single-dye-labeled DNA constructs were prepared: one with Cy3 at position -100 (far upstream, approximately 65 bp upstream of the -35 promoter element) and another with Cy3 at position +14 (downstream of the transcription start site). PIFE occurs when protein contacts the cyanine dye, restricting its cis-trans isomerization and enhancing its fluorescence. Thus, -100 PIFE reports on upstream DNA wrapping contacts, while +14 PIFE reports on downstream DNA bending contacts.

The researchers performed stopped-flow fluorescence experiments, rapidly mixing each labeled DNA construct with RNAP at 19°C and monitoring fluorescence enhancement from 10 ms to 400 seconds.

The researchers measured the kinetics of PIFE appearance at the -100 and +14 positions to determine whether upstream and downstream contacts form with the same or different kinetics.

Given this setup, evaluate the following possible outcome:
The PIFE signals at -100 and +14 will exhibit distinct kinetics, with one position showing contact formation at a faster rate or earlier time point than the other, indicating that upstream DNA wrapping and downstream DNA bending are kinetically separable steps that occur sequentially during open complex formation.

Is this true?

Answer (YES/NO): NO